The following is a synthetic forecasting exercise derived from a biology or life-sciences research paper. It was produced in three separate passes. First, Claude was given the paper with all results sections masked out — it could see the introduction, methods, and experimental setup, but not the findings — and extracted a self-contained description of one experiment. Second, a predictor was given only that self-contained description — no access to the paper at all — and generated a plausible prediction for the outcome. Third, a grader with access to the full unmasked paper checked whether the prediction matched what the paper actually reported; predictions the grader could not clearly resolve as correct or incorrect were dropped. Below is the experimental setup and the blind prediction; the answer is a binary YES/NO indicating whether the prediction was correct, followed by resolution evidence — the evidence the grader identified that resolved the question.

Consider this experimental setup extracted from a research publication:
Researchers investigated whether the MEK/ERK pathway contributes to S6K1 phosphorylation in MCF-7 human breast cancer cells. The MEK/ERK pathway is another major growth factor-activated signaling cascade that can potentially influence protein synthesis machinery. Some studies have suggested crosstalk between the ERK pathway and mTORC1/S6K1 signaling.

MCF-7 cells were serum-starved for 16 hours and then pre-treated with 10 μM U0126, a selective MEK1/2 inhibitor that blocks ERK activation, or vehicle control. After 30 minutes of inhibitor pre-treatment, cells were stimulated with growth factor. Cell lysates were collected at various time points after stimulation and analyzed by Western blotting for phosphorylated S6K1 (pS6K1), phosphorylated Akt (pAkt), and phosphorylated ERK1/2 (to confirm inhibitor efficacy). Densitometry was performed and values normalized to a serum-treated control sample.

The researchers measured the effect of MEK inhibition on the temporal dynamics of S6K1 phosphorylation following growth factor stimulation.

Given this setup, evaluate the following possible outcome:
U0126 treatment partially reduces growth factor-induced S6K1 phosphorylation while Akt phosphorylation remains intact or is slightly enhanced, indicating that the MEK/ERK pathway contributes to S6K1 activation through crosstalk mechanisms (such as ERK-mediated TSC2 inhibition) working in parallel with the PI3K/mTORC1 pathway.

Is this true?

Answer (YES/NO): NO